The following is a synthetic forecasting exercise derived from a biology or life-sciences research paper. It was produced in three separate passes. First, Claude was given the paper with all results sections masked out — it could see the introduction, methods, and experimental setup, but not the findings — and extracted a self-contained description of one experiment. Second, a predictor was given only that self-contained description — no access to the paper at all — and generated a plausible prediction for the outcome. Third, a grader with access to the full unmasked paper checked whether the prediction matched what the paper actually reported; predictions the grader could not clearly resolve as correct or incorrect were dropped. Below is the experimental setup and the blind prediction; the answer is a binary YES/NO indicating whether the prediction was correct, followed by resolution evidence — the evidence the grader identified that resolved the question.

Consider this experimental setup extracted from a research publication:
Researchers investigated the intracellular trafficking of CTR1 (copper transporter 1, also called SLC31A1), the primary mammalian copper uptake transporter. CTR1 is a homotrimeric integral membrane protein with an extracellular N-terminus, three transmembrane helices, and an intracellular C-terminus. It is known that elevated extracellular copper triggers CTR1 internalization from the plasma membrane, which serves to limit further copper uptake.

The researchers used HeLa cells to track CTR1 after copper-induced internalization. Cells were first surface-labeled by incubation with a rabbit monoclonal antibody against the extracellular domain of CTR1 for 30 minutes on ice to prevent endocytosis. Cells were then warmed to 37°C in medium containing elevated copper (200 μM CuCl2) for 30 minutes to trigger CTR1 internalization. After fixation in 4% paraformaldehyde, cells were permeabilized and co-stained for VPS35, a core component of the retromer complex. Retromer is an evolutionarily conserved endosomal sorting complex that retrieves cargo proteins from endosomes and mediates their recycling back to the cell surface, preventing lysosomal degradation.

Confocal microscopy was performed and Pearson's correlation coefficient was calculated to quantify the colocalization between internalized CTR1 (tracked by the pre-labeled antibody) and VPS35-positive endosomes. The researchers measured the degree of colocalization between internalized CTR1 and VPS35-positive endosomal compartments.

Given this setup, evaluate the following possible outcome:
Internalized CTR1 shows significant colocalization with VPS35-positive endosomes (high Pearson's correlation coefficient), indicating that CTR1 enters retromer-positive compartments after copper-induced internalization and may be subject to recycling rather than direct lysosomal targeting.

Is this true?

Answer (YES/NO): YES